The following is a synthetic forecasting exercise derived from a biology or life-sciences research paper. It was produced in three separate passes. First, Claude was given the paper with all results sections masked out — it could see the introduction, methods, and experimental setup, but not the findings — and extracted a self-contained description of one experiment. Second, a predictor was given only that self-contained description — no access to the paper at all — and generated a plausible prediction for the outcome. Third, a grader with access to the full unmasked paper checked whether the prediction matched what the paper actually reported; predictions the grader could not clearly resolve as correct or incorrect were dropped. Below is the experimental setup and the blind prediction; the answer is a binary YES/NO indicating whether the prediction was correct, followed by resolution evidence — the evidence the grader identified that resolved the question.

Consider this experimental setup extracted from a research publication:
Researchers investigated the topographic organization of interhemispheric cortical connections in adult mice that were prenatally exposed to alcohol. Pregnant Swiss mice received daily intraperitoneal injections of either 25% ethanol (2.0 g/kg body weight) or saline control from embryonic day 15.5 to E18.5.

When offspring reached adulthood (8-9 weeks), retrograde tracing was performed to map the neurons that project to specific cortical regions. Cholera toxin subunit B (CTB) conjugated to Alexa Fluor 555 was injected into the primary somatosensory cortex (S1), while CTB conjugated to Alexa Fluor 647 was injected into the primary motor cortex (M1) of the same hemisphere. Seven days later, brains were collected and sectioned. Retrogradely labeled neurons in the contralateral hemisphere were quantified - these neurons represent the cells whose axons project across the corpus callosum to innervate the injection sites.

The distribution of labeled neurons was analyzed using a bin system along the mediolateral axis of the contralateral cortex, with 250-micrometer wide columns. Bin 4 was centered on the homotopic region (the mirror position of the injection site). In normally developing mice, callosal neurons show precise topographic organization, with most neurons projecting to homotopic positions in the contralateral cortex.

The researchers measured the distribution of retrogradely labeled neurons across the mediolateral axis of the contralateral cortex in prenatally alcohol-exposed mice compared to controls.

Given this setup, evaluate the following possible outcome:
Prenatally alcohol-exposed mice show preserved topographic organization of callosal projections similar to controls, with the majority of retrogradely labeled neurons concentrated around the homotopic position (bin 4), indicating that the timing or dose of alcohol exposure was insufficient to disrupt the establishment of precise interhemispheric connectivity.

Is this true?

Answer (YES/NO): NO